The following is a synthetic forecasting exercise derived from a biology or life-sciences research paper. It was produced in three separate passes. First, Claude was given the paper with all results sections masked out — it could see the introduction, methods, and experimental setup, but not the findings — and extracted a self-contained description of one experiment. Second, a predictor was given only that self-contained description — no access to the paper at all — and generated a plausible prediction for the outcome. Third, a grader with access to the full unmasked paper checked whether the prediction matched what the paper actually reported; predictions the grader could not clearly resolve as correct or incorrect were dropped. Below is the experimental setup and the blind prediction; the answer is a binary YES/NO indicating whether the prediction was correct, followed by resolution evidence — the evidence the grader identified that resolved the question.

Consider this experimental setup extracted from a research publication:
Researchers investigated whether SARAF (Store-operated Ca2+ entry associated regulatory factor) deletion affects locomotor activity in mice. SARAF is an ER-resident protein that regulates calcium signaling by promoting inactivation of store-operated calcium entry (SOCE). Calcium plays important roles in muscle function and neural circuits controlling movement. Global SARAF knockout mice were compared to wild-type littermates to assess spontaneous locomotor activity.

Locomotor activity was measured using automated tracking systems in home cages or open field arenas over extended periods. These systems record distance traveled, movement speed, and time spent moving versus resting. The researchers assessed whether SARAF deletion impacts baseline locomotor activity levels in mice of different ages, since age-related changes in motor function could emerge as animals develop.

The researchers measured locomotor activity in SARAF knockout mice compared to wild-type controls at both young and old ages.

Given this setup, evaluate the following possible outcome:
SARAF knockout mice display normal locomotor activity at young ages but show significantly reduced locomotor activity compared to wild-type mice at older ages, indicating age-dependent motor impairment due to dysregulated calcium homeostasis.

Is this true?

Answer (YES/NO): NO